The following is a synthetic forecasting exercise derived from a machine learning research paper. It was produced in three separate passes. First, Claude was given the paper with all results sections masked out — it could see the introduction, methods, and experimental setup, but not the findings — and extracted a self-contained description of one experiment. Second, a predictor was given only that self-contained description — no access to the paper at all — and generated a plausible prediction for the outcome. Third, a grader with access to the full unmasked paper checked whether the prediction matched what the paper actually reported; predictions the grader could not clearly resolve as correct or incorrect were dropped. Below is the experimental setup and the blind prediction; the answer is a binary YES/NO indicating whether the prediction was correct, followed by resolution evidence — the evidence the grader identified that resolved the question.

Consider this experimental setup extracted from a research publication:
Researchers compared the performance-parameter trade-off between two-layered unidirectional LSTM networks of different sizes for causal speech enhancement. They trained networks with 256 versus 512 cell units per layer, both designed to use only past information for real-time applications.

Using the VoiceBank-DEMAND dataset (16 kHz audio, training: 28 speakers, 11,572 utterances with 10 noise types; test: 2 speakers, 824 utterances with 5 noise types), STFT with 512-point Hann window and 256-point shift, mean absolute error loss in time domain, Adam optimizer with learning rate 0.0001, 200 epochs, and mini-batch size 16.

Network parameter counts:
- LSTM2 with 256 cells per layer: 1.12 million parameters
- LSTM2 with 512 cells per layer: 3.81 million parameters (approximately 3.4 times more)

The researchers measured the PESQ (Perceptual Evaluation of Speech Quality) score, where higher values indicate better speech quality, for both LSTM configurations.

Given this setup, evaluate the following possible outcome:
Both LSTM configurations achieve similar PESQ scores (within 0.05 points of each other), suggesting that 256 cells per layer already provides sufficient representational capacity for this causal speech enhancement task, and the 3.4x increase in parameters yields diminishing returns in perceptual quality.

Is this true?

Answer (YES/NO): NO